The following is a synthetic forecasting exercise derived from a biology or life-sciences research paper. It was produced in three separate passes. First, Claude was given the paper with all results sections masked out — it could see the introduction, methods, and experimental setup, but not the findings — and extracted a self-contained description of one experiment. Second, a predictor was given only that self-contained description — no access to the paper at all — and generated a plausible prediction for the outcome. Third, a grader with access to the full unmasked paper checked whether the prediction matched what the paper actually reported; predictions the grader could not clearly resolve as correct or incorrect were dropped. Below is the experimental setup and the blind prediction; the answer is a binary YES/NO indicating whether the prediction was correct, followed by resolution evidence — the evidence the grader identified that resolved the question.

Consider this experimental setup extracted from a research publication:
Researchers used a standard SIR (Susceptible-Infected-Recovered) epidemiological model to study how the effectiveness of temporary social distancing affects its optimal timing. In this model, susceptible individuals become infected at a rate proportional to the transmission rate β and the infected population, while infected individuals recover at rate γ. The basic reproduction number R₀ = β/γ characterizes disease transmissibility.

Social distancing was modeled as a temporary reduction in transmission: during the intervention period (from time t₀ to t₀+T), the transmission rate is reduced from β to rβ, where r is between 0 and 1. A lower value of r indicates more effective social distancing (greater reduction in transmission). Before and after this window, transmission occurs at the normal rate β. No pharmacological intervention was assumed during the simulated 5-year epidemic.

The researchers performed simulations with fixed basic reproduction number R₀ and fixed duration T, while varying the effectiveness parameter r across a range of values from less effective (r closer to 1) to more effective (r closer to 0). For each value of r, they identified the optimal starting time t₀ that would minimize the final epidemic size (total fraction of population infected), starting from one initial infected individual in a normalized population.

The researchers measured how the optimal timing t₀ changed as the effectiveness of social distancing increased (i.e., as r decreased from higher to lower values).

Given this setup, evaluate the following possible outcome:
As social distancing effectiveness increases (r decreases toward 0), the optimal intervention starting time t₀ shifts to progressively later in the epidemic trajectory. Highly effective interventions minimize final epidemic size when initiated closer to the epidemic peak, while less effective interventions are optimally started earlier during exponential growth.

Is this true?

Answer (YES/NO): NO